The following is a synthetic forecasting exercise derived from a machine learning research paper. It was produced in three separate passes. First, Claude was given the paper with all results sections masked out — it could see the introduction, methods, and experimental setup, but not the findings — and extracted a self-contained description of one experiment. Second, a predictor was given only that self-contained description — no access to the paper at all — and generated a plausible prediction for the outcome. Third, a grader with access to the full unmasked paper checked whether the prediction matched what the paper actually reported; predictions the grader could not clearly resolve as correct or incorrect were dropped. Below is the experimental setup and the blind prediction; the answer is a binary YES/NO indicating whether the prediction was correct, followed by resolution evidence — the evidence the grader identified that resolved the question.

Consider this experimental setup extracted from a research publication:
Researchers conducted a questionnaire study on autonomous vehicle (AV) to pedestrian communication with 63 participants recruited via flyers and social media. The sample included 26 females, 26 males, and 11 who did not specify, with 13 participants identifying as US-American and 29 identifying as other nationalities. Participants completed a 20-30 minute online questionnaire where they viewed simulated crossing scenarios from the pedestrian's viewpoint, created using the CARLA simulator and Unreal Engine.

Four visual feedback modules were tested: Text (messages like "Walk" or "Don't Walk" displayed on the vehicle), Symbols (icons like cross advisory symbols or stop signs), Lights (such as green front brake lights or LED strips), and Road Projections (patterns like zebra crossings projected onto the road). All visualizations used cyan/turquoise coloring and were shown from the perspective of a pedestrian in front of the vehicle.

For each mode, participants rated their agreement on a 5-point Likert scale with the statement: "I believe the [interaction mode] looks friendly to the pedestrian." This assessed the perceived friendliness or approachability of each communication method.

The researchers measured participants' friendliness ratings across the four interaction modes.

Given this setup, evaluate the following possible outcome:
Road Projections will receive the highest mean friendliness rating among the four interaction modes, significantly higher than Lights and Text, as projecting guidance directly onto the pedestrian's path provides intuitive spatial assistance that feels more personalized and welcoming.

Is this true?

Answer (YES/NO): NO